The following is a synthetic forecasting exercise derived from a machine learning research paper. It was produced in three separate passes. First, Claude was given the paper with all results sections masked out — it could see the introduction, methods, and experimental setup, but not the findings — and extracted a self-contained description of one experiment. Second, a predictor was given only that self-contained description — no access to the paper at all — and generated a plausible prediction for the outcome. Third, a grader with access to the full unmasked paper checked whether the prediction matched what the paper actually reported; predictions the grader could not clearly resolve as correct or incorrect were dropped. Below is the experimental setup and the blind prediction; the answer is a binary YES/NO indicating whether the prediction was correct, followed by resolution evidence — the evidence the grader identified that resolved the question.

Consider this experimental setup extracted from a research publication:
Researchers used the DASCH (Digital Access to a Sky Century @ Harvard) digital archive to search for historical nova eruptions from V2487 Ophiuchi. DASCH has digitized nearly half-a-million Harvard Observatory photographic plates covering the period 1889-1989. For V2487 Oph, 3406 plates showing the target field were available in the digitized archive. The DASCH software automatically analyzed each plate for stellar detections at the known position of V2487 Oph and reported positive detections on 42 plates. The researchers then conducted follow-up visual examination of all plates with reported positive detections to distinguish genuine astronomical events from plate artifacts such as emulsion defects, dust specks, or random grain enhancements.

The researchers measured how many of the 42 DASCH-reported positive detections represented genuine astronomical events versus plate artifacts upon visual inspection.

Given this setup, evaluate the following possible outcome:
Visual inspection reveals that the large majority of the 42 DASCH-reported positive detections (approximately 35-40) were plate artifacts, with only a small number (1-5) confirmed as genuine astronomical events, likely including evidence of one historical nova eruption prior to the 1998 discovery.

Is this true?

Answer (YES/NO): YES